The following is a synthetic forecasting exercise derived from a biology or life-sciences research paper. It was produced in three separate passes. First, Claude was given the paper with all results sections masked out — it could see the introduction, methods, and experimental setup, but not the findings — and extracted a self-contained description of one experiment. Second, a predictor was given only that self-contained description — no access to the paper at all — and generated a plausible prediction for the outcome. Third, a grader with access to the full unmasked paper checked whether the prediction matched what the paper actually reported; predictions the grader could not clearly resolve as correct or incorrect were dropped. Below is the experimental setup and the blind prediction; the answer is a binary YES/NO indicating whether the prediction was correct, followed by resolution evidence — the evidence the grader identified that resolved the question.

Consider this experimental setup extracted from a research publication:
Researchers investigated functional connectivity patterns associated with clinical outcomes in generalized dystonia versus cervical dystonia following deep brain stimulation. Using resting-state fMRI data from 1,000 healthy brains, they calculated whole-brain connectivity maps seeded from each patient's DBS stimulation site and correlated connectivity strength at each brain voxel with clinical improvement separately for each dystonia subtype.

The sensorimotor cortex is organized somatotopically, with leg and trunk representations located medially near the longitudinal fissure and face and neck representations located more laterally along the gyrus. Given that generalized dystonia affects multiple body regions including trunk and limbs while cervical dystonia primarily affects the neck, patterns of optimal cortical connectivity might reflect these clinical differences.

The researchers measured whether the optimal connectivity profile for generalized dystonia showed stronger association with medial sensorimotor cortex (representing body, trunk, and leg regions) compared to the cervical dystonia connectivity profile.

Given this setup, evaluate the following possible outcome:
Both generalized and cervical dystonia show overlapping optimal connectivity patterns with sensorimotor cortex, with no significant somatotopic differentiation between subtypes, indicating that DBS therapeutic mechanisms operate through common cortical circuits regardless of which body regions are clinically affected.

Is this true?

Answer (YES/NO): NO